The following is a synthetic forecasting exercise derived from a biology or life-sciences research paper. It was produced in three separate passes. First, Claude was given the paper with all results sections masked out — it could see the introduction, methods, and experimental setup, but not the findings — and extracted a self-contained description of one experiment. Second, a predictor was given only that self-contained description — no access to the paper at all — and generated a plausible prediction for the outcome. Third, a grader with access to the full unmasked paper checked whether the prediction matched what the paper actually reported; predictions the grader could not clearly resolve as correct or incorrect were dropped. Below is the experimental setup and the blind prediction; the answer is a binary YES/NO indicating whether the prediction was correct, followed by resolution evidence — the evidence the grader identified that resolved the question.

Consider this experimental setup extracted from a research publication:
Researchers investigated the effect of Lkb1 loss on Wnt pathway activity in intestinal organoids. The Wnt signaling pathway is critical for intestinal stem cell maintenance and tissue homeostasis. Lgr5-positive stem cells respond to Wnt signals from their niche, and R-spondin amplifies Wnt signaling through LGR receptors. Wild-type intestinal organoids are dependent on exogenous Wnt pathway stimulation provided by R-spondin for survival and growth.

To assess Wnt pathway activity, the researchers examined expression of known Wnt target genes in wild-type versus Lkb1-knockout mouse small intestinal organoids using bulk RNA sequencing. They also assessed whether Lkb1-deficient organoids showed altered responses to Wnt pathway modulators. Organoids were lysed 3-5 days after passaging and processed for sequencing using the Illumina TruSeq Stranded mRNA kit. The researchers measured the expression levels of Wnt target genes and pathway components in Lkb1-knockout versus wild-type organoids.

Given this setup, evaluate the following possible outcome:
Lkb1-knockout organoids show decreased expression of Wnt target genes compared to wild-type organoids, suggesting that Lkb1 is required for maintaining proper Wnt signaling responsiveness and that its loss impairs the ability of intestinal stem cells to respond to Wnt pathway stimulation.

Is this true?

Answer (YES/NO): NO